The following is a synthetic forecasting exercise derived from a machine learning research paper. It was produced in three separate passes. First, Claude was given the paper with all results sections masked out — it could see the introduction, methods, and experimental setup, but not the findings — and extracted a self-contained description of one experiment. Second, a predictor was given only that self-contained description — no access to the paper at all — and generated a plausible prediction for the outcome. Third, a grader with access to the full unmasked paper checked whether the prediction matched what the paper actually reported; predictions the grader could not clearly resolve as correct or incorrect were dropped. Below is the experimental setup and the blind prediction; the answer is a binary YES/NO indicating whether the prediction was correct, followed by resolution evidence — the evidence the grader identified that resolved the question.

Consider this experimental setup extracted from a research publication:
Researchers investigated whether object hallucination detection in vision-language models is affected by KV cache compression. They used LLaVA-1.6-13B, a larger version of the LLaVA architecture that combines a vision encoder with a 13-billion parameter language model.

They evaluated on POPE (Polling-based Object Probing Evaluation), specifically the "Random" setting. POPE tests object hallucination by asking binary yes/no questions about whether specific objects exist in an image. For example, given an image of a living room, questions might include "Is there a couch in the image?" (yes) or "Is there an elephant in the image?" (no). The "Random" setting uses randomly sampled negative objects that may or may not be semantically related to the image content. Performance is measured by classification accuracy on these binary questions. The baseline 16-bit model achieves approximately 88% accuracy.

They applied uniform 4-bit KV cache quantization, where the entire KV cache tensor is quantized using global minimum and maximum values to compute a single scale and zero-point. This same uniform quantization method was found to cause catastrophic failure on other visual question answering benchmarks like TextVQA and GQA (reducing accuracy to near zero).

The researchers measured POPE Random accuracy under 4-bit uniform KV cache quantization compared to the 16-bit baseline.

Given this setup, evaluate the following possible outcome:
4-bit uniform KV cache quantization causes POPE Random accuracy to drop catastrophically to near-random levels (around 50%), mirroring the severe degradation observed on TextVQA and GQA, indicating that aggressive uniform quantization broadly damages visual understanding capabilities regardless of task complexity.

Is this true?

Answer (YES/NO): NO